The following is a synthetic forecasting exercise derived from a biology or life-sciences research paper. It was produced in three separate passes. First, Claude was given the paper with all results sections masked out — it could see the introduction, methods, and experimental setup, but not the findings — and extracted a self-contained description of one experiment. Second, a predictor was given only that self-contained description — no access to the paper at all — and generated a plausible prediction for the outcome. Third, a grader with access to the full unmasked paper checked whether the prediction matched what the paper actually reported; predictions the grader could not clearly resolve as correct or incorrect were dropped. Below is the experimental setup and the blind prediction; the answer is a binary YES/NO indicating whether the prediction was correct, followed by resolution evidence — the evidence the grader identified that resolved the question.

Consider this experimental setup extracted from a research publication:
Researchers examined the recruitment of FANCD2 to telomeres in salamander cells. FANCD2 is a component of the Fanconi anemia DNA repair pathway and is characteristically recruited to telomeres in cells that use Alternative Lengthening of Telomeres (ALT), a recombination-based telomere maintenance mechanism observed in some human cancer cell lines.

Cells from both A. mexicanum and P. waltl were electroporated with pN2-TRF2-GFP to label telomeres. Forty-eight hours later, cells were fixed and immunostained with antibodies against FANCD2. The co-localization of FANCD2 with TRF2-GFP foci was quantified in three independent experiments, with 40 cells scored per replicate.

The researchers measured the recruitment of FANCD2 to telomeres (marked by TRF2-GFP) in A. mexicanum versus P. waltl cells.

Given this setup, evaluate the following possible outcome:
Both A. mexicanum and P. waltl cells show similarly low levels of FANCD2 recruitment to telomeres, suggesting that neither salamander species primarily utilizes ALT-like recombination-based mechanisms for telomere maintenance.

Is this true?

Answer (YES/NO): NO